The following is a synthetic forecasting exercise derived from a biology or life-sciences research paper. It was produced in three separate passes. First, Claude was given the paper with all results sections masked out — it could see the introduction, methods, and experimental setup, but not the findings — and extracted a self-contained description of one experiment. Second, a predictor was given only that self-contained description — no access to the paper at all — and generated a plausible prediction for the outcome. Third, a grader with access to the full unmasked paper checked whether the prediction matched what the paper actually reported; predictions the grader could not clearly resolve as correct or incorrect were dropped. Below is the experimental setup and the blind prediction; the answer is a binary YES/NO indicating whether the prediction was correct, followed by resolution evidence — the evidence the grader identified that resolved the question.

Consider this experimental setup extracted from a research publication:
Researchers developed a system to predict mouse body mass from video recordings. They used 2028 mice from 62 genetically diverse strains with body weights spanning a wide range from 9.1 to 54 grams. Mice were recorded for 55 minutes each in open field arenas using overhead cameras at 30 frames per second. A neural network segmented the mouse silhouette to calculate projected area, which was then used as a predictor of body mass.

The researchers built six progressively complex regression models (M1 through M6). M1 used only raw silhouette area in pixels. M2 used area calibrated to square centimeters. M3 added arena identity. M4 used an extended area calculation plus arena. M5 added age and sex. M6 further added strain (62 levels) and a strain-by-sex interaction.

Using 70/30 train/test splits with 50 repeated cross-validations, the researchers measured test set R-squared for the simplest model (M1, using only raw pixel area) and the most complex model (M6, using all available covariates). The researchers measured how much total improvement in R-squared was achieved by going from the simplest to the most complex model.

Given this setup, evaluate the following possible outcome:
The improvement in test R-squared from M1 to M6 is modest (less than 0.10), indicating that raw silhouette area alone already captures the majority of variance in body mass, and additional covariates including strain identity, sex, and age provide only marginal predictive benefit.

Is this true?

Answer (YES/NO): NO